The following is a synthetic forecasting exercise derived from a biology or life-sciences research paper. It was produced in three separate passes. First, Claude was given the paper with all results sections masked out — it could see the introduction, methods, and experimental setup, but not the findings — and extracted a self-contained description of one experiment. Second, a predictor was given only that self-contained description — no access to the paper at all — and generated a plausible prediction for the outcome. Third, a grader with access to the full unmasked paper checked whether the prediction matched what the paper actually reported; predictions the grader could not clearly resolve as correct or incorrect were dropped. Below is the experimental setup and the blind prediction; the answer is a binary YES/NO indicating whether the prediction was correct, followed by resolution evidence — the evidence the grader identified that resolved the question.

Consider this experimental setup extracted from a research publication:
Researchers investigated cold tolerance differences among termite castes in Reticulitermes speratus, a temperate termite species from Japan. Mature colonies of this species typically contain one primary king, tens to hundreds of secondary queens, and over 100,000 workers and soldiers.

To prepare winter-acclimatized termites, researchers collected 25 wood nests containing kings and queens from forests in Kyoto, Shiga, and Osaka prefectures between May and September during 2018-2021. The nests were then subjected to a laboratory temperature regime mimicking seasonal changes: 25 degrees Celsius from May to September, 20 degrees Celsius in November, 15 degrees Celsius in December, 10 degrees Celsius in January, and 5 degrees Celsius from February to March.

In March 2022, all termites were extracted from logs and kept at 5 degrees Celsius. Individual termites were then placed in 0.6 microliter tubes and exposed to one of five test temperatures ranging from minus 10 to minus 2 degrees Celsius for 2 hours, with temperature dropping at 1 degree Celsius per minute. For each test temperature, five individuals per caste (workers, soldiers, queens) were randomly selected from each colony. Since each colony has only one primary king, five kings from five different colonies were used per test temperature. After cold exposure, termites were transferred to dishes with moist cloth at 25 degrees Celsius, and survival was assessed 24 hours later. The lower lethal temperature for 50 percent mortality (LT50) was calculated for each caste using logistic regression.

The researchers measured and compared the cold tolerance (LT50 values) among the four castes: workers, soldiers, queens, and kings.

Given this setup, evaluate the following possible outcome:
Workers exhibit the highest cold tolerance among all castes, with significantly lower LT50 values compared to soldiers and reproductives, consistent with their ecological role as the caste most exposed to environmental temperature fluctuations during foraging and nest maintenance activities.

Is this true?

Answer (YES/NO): NO